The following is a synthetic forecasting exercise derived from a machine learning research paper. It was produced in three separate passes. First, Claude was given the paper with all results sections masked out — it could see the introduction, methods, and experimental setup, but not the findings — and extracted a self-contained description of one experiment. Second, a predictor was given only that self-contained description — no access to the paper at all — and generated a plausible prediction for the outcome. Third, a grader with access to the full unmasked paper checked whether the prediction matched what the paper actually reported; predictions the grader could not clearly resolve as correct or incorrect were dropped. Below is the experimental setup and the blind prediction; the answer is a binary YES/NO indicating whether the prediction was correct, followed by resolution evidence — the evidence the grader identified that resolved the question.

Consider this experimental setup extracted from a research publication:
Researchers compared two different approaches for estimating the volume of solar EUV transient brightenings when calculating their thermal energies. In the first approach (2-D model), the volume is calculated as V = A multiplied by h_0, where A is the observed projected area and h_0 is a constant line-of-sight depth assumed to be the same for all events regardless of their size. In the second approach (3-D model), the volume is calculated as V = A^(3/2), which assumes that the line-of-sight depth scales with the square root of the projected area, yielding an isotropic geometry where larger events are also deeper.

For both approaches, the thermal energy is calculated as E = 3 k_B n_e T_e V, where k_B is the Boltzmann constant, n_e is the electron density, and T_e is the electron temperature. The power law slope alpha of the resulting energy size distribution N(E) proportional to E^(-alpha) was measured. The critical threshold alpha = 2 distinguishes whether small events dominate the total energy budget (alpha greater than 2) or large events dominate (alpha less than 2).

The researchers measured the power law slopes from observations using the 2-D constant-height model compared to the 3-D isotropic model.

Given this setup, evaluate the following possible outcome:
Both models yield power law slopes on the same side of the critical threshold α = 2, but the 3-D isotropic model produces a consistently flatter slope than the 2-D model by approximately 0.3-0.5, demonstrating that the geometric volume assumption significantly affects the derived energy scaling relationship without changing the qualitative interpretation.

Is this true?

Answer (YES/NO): NO